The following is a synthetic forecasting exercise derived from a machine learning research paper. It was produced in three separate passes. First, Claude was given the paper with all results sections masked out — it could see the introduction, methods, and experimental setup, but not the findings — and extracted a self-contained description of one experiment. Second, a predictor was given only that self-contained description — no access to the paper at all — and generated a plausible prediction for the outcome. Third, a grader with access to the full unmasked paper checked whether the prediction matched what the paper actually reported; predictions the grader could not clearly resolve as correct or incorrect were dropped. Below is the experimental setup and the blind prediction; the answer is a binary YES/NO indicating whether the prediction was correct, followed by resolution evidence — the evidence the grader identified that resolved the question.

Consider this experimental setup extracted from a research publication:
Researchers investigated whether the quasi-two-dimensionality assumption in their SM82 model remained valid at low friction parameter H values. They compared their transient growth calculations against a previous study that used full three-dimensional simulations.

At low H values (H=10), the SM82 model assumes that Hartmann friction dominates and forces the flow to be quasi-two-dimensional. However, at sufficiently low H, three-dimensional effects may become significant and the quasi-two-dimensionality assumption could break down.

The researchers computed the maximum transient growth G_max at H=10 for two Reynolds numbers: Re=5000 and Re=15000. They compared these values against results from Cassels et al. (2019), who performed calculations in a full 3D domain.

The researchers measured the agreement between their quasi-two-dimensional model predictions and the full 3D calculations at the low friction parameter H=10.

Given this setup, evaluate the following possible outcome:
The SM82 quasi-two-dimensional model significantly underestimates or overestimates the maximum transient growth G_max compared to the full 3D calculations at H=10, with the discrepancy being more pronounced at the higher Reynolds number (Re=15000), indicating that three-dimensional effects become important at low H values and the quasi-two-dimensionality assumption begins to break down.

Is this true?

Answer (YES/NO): YES